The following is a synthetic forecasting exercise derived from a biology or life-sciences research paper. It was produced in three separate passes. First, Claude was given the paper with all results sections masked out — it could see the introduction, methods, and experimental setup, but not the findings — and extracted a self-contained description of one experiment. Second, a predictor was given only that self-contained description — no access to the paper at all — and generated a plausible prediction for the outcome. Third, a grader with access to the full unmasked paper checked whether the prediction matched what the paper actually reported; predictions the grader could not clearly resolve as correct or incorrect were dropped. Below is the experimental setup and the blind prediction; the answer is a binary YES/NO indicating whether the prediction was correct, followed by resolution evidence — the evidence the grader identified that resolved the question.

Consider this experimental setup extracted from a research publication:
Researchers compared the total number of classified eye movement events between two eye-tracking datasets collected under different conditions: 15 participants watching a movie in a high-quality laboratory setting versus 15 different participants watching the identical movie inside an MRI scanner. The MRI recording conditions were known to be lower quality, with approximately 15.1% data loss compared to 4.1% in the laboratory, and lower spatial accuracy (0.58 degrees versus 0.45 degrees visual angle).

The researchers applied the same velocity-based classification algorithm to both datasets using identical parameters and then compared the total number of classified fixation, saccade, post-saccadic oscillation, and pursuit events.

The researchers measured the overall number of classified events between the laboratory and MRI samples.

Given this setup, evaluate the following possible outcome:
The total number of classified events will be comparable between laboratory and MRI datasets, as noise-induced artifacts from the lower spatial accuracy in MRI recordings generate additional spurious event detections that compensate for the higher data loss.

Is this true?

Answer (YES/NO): NO